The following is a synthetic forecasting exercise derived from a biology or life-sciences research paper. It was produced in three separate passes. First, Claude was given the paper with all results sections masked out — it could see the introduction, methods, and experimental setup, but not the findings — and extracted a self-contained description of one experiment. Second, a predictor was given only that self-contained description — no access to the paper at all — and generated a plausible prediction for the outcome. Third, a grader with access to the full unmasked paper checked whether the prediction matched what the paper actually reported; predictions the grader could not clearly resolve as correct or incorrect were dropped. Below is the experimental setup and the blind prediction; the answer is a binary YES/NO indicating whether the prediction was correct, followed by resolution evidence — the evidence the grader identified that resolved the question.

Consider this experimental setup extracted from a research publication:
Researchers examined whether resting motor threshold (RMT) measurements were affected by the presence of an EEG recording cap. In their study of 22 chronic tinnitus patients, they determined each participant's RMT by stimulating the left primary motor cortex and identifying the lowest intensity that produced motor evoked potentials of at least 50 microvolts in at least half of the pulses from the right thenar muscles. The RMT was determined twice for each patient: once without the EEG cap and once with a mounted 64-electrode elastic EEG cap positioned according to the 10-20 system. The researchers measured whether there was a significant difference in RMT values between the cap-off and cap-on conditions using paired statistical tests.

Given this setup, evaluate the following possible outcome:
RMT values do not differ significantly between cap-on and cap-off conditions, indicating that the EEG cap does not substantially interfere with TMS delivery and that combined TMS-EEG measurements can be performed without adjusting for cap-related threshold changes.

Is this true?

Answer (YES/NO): NO